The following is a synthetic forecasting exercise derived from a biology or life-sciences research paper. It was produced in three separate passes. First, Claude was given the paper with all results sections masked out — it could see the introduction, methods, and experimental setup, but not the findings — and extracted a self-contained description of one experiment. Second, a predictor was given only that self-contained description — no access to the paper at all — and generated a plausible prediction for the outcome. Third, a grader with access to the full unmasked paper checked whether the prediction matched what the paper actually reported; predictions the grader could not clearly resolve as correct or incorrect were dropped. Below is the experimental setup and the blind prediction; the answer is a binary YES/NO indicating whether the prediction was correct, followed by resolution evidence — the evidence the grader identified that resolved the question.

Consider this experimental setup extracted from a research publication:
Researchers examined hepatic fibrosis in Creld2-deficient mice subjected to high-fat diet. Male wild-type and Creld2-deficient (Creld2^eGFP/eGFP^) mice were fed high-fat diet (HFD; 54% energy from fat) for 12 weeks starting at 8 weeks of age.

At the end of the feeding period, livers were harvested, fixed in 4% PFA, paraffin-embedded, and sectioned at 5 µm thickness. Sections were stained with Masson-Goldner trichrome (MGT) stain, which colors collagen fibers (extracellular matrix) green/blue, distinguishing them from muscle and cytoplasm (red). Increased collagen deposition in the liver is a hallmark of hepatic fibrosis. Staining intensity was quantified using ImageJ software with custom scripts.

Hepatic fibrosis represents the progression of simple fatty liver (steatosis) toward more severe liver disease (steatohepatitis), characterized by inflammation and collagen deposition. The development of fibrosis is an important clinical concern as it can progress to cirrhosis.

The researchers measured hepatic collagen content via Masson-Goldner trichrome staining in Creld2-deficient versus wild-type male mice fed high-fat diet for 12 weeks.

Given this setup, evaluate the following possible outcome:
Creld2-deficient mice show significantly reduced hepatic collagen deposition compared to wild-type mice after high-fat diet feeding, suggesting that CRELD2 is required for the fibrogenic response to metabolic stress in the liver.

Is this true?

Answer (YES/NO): NO